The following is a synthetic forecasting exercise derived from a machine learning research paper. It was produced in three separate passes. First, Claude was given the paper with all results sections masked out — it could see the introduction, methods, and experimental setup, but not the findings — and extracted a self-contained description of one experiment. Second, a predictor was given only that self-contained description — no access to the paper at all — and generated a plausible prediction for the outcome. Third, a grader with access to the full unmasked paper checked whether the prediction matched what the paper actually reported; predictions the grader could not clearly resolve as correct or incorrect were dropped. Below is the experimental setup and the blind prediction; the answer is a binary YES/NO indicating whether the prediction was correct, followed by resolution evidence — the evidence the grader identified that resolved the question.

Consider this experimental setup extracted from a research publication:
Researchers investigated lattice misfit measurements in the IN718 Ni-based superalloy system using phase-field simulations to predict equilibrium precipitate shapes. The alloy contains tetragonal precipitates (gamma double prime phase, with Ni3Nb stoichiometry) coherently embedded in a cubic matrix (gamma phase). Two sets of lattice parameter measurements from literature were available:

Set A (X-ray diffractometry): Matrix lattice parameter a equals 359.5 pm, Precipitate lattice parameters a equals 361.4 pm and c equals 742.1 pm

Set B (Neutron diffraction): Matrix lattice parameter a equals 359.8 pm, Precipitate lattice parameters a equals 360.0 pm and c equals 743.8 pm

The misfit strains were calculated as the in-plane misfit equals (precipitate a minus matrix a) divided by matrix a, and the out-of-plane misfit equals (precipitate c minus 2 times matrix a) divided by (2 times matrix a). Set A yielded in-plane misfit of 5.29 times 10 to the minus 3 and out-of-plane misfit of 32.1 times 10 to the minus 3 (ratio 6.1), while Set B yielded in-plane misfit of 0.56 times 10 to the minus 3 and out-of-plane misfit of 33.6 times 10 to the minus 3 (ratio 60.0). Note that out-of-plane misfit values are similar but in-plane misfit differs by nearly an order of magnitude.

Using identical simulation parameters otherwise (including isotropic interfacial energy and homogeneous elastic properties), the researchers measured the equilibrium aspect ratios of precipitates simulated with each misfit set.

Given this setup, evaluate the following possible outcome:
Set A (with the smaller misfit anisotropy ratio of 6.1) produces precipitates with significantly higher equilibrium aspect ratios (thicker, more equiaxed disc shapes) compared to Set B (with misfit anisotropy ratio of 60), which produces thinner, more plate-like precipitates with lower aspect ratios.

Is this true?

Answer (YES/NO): NO